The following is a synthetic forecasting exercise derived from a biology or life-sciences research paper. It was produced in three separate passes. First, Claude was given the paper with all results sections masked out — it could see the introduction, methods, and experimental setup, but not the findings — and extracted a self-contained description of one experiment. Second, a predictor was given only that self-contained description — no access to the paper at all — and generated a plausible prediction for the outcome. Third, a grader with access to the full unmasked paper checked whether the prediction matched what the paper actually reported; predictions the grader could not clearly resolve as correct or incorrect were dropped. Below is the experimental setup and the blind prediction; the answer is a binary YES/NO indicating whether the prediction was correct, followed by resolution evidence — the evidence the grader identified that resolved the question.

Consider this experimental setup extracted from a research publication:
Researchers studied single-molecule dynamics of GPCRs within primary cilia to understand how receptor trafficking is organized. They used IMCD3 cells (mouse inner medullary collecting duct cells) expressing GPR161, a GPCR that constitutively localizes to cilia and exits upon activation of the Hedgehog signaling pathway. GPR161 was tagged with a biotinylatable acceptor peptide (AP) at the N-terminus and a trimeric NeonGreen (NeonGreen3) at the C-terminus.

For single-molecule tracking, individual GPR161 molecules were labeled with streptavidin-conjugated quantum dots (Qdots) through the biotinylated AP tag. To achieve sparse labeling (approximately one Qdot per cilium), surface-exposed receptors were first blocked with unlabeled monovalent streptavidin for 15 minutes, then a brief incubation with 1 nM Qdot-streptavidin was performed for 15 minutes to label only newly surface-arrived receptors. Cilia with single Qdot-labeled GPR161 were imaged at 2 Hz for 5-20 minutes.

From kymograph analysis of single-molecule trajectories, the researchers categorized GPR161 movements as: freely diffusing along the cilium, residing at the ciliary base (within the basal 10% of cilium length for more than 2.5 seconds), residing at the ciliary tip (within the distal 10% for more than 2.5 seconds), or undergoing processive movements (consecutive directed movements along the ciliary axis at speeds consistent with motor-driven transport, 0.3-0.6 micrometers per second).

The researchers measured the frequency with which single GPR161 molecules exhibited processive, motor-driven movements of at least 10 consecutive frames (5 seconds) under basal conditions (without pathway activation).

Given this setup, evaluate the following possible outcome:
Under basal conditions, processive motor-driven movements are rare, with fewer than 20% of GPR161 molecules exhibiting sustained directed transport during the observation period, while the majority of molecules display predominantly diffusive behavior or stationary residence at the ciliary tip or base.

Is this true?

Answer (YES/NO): YES